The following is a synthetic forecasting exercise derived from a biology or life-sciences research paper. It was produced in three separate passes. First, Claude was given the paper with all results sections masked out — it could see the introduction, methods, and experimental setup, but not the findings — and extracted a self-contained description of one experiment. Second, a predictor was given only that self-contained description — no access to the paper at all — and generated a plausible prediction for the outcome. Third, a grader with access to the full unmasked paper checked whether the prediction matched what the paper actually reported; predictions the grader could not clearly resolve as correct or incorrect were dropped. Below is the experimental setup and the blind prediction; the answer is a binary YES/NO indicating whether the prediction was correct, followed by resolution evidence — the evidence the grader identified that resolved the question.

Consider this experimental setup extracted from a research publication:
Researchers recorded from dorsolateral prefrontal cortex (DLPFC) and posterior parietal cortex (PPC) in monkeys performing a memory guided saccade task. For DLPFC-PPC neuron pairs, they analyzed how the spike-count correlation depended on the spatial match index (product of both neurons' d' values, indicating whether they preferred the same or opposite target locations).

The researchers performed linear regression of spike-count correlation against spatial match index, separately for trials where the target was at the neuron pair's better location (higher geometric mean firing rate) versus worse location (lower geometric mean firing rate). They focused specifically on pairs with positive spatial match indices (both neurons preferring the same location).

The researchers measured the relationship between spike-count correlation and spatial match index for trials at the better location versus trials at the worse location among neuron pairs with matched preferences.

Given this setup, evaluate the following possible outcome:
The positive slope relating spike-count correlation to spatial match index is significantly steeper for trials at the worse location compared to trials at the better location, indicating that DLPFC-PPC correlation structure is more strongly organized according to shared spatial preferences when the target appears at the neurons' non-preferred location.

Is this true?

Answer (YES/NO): NO